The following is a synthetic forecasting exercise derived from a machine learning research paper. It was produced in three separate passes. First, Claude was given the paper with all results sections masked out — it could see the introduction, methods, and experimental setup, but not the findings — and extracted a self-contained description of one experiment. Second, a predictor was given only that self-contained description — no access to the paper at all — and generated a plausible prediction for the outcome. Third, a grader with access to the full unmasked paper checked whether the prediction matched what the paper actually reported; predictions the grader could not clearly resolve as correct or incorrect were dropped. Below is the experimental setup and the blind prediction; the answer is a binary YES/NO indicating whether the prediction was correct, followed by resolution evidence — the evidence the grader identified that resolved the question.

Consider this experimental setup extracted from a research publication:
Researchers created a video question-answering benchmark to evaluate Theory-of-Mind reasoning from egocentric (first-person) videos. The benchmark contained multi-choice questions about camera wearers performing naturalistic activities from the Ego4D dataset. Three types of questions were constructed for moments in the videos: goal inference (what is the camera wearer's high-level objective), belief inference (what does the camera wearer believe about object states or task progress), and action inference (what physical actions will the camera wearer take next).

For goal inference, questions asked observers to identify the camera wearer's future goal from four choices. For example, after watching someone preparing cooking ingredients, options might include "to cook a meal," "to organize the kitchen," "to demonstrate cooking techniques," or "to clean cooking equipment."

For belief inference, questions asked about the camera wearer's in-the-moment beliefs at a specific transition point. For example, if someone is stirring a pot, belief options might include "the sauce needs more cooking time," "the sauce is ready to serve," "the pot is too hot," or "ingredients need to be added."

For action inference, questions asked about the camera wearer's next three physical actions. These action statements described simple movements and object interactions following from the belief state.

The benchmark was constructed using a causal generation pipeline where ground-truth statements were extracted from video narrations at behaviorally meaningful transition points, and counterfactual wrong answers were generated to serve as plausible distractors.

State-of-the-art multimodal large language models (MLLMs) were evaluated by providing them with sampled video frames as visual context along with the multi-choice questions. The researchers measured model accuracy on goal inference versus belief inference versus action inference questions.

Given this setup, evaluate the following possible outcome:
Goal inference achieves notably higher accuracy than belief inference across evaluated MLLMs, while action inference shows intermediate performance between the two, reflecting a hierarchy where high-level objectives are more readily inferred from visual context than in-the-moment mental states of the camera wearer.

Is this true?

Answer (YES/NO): NO